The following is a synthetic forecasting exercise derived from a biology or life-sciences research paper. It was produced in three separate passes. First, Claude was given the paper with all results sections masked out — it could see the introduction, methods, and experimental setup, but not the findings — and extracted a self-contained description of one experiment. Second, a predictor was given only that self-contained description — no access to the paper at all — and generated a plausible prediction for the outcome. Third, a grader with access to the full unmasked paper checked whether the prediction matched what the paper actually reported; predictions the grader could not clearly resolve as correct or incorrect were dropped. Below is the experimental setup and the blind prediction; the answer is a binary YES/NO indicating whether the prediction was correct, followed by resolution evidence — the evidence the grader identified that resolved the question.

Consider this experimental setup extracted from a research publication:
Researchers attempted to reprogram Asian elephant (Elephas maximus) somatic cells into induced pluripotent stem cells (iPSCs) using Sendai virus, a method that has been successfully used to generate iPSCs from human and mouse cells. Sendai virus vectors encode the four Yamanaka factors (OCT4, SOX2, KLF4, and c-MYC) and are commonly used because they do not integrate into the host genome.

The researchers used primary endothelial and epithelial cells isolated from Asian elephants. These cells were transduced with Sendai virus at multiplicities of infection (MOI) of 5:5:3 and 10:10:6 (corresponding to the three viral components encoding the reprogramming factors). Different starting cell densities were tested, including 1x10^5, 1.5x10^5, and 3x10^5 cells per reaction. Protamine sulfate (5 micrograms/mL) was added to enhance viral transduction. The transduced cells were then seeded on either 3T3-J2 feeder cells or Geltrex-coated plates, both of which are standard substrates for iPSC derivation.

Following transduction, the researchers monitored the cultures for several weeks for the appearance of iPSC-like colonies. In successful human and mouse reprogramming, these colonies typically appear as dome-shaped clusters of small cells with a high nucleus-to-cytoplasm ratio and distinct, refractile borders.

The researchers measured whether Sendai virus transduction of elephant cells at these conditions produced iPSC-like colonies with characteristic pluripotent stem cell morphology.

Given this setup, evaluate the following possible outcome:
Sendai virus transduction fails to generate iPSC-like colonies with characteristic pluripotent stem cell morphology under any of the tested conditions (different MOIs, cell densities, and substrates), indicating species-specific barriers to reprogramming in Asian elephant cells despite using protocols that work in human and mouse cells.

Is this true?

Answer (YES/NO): YES